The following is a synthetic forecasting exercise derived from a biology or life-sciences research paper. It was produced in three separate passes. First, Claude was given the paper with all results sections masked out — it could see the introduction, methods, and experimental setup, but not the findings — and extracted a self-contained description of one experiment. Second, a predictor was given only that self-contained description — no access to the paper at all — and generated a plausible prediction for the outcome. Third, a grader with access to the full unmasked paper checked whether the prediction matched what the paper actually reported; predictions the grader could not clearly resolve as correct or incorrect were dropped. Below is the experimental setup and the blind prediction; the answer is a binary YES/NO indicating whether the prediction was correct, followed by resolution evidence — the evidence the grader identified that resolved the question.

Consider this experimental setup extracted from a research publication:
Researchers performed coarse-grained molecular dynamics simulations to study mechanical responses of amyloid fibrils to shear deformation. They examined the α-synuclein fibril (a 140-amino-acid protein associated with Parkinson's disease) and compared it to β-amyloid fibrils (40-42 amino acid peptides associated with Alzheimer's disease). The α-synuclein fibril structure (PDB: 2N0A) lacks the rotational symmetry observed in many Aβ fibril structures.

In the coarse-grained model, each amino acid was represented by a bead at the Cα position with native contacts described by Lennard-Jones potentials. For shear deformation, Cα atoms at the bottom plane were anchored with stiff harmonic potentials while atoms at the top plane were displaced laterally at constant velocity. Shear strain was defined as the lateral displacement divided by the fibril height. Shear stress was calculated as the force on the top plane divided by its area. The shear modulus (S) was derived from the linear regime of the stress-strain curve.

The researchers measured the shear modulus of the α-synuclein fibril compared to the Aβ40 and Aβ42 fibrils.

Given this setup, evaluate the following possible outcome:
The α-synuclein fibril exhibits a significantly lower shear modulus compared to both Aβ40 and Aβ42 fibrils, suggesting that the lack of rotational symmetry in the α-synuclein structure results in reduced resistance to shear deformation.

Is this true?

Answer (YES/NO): NO